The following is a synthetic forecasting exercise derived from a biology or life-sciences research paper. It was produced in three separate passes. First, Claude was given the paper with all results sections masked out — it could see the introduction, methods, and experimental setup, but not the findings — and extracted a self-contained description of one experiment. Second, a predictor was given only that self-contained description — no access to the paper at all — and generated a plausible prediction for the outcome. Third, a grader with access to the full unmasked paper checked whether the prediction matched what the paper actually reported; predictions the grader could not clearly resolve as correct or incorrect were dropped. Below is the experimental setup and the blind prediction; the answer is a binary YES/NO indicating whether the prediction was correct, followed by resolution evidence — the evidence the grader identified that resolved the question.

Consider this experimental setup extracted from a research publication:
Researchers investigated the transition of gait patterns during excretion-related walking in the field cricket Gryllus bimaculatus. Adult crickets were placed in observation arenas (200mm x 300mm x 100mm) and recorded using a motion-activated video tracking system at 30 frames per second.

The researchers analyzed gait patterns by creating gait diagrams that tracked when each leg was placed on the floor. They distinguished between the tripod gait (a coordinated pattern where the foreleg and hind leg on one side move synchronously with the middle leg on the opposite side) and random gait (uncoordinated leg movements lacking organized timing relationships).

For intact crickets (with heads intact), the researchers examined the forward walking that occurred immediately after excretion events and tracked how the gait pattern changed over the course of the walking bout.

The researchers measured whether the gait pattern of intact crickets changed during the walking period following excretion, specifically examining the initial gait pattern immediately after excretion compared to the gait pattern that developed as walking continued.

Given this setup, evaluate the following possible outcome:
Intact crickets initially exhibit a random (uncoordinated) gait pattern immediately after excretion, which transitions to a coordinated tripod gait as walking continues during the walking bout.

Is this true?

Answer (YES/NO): YES